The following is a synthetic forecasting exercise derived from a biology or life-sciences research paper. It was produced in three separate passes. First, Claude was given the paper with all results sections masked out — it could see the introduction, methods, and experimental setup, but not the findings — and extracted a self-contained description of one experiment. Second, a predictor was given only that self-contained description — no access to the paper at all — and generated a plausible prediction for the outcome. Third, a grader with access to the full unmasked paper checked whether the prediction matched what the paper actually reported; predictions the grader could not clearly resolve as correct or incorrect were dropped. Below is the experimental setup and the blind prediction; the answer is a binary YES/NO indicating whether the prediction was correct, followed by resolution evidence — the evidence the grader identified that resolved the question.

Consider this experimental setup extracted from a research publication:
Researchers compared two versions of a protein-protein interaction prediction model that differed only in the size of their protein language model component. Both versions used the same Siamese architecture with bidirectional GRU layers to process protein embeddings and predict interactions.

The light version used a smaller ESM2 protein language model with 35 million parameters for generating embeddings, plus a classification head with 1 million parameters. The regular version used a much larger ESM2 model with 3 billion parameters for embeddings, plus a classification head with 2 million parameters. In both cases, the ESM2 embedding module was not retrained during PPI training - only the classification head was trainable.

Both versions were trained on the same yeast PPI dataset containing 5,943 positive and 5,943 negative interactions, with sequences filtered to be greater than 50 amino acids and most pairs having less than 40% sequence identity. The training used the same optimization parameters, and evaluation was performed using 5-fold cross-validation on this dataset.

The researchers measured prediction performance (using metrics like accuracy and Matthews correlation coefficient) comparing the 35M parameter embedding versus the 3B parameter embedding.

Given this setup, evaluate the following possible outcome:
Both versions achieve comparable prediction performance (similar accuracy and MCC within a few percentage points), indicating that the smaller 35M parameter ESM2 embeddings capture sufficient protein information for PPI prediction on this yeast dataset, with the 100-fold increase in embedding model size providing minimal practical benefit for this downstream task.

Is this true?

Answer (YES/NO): NO